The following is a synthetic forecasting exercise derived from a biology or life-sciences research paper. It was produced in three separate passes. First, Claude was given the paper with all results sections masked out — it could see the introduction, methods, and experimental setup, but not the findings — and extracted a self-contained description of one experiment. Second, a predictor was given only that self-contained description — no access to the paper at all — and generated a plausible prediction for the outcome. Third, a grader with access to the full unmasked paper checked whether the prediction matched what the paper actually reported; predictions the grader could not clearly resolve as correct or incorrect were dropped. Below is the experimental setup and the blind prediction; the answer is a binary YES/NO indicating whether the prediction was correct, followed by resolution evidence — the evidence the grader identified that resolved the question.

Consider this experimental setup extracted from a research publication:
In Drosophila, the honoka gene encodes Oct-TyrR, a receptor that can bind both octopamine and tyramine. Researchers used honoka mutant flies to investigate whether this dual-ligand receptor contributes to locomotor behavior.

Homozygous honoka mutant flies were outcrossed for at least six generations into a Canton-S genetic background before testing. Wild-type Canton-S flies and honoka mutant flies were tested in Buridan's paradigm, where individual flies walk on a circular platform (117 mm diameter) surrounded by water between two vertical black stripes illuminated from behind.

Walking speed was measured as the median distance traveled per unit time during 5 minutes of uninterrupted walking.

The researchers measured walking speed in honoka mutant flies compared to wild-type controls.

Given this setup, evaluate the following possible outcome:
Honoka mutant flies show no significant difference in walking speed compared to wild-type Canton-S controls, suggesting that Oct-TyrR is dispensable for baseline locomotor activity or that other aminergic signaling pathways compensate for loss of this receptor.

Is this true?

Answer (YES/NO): NO